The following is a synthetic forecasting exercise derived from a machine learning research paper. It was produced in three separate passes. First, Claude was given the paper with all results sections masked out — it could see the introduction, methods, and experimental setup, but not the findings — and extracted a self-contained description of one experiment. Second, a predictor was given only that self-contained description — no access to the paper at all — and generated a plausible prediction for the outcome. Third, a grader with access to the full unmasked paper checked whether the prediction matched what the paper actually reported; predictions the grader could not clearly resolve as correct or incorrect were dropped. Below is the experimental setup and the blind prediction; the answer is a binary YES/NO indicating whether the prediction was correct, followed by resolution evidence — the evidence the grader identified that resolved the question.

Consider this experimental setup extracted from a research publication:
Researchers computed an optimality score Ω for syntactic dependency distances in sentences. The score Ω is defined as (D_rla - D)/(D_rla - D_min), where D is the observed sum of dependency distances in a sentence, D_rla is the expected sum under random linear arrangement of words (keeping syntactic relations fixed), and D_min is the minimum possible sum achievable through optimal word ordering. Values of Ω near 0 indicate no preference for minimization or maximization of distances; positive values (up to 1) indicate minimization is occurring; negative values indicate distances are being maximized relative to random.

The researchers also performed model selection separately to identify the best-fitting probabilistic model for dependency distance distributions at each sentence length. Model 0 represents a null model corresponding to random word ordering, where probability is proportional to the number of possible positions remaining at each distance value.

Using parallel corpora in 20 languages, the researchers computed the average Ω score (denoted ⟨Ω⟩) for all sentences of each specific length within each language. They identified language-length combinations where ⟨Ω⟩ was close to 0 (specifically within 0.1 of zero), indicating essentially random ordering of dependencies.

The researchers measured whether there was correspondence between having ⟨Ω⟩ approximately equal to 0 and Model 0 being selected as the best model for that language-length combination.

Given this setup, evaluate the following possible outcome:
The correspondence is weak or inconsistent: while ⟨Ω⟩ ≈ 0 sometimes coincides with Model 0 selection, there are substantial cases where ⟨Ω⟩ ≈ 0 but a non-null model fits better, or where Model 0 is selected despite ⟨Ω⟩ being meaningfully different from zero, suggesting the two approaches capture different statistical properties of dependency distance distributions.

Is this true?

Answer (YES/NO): NO